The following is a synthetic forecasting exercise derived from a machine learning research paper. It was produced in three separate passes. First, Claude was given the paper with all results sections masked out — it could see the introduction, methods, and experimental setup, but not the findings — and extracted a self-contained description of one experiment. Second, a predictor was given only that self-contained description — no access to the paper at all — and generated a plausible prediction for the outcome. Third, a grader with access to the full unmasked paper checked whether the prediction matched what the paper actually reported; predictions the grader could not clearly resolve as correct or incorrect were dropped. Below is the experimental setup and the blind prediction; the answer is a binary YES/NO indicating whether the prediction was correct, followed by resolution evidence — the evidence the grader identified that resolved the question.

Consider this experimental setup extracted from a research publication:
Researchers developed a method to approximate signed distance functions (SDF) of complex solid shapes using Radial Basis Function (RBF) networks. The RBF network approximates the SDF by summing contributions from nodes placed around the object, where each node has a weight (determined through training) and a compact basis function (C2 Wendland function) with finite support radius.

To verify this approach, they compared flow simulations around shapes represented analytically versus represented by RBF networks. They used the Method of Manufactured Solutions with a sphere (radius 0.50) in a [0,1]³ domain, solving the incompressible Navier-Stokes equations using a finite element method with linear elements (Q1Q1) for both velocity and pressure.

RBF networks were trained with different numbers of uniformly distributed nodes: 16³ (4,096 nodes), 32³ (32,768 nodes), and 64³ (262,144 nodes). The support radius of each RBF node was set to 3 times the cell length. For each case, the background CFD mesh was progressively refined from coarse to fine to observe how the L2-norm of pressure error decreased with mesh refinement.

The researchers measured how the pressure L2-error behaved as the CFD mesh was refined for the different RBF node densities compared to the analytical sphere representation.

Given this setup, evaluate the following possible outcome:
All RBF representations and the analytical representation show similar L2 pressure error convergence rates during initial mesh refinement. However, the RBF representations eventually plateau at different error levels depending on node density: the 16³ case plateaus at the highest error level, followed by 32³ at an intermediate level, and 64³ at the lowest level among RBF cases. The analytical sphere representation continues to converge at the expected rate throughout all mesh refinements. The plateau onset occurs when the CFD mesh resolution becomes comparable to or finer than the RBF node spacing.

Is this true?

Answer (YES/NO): NO